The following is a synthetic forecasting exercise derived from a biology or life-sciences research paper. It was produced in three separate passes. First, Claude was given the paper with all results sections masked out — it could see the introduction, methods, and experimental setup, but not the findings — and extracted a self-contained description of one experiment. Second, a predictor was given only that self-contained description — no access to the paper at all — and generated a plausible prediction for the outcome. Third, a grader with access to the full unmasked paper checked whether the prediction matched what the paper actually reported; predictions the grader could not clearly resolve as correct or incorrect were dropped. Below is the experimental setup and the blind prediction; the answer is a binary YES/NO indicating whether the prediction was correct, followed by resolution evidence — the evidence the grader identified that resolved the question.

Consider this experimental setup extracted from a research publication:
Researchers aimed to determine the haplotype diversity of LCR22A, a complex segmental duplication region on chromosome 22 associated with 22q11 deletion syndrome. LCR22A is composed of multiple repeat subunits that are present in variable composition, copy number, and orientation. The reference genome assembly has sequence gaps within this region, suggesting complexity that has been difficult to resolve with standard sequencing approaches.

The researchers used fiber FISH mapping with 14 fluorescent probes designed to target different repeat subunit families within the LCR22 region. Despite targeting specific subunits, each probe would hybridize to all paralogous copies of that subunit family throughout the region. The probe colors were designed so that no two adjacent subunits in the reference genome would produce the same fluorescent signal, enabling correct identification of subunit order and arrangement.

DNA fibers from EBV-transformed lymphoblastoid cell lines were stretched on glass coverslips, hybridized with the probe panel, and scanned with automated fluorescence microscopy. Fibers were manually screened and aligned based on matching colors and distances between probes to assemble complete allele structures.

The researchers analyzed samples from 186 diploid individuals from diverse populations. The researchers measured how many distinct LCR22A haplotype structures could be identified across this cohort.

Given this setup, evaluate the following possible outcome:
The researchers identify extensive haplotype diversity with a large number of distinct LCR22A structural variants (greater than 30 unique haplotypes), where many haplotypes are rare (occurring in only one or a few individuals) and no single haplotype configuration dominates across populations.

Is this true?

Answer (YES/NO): YES